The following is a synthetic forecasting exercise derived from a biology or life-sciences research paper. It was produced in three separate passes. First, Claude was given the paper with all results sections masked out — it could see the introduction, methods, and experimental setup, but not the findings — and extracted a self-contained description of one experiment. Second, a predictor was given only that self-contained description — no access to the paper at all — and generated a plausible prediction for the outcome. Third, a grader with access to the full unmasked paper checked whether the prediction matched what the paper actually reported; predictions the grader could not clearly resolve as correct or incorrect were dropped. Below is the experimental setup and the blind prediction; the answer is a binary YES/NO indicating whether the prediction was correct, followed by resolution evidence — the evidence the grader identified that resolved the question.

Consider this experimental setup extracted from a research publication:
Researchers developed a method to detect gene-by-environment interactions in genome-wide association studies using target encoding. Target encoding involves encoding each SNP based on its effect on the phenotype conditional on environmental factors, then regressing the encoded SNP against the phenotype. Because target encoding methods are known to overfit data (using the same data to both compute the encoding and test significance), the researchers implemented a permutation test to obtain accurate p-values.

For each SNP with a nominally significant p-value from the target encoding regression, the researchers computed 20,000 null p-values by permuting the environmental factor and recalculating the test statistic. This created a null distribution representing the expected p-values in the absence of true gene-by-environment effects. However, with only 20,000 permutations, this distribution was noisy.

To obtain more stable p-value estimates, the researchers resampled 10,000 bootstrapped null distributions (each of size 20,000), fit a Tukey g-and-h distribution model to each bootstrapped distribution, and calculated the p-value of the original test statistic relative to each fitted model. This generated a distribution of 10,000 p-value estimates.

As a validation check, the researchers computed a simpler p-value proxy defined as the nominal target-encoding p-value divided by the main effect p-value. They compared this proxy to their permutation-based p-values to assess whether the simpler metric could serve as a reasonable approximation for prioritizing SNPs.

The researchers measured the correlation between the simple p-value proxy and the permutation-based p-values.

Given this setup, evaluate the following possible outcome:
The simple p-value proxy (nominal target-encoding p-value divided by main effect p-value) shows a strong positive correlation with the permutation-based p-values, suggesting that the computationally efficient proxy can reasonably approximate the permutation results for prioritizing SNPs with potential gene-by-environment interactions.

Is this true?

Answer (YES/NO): YES